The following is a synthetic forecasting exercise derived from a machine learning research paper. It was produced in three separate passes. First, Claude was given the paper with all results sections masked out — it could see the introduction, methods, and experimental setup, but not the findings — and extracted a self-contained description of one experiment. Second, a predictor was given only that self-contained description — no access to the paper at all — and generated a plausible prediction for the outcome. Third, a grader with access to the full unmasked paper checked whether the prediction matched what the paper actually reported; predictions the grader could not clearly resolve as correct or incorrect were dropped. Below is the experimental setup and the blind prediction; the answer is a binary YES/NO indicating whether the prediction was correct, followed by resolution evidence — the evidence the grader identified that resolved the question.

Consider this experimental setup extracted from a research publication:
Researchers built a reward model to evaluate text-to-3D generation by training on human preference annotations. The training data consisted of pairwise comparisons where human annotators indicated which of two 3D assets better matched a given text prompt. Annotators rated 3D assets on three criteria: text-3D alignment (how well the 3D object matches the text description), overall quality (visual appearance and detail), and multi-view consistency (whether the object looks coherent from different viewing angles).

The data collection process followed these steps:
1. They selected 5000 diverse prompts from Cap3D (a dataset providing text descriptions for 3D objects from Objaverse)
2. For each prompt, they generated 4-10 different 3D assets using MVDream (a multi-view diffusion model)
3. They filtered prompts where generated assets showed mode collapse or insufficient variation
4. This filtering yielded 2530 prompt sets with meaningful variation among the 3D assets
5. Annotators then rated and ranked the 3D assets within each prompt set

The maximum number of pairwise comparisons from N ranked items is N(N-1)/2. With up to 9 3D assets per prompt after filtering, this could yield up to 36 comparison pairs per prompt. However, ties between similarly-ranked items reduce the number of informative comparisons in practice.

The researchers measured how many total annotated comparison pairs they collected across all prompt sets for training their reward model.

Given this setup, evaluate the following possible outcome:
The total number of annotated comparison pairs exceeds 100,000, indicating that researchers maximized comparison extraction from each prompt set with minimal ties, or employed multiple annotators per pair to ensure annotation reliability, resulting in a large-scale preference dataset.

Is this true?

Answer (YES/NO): NO